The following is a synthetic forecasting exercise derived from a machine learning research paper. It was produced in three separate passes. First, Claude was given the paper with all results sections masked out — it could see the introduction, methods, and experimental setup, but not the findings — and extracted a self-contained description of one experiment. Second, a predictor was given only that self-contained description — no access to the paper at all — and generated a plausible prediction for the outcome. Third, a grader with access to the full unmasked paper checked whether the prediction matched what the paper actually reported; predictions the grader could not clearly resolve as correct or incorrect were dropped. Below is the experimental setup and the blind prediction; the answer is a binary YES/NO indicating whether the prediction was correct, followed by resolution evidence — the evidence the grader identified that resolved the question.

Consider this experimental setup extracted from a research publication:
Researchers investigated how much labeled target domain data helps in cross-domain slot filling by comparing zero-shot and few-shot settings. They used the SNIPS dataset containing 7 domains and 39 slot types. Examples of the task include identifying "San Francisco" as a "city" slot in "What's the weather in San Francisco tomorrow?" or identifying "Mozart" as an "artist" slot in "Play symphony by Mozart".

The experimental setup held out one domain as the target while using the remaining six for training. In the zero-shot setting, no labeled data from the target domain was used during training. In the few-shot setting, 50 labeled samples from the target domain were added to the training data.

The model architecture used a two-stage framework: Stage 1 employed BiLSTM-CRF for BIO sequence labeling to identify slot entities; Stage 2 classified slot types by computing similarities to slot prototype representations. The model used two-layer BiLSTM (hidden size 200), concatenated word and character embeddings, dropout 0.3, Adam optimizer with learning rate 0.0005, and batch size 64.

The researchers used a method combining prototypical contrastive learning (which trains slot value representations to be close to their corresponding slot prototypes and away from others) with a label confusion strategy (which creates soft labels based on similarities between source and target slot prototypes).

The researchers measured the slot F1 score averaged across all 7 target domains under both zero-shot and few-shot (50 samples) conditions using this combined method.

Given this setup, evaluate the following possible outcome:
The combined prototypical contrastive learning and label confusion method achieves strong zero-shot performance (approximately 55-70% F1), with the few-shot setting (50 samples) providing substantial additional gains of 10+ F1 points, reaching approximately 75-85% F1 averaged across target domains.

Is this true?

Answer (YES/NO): NO